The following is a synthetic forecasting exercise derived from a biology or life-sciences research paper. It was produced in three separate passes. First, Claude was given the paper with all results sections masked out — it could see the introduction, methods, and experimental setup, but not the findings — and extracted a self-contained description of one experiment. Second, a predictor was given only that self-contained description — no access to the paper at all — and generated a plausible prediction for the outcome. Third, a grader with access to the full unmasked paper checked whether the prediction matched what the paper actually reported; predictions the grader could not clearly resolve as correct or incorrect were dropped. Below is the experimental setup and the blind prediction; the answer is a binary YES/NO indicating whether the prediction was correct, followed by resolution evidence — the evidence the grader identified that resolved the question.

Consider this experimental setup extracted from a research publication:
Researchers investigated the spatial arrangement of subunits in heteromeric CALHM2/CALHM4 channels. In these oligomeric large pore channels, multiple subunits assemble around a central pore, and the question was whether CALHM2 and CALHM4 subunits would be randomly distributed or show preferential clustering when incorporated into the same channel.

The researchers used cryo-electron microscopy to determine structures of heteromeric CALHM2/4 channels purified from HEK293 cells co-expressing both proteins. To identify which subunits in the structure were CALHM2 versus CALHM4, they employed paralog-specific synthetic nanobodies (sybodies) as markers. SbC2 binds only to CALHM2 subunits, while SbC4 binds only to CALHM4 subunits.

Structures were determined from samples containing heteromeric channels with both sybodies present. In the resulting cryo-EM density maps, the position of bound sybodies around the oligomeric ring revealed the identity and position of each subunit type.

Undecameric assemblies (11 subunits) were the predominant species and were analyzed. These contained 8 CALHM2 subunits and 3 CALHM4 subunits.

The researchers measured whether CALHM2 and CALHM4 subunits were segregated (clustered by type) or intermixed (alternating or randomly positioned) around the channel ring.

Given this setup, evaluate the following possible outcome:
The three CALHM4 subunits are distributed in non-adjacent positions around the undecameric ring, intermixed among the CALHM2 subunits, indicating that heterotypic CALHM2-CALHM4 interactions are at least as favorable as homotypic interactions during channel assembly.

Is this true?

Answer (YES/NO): NO